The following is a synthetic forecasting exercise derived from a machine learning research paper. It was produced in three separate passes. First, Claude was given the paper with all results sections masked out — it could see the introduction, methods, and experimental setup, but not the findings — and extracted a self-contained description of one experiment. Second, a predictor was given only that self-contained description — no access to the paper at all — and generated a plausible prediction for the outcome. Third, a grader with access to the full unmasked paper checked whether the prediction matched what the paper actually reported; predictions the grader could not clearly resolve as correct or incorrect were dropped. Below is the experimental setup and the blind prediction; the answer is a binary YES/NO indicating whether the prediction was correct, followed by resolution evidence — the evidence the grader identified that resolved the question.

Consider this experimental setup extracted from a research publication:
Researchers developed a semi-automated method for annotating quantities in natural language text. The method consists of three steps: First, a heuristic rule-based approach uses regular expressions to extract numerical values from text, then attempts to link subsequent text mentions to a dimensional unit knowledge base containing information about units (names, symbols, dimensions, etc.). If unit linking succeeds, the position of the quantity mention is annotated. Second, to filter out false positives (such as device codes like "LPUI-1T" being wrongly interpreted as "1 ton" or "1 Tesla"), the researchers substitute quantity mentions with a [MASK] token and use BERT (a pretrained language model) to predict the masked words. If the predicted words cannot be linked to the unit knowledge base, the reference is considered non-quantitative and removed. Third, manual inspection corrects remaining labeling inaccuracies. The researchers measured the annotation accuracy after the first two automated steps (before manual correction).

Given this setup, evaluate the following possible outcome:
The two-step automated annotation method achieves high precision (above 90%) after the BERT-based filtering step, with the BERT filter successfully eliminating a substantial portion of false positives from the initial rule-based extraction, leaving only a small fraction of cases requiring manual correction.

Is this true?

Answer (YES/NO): NO